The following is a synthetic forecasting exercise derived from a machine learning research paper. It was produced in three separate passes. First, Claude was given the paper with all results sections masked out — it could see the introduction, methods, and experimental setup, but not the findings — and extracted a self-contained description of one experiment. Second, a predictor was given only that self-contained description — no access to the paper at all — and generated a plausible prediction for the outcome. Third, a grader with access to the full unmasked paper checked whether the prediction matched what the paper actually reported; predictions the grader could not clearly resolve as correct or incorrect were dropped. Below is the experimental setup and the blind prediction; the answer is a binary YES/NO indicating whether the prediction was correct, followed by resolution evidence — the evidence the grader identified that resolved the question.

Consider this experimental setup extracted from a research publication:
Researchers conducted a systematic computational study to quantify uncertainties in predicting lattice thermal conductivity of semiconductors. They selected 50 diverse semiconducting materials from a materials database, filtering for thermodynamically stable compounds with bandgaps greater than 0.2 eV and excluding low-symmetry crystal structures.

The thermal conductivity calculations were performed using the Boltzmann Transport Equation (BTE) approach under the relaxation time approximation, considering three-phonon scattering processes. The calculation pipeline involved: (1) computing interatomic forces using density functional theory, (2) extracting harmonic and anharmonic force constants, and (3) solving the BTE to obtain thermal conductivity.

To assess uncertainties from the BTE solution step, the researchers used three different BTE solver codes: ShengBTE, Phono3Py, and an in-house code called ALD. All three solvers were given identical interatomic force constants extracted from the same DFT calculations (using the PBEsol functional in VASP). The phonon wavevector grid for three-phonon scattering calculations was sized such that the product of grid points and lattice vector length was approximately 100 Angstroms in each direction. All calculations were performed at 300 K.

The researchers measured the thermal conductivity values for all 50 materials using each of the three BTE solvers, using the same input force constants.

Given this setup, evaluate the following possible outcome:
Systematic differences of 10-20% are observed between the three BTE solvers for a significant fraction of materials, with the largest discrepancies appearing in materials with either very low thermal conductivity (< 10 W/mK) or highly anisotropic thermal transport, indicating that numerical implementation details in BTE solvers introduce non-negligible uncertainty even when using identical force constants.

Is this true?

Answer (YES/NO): NO